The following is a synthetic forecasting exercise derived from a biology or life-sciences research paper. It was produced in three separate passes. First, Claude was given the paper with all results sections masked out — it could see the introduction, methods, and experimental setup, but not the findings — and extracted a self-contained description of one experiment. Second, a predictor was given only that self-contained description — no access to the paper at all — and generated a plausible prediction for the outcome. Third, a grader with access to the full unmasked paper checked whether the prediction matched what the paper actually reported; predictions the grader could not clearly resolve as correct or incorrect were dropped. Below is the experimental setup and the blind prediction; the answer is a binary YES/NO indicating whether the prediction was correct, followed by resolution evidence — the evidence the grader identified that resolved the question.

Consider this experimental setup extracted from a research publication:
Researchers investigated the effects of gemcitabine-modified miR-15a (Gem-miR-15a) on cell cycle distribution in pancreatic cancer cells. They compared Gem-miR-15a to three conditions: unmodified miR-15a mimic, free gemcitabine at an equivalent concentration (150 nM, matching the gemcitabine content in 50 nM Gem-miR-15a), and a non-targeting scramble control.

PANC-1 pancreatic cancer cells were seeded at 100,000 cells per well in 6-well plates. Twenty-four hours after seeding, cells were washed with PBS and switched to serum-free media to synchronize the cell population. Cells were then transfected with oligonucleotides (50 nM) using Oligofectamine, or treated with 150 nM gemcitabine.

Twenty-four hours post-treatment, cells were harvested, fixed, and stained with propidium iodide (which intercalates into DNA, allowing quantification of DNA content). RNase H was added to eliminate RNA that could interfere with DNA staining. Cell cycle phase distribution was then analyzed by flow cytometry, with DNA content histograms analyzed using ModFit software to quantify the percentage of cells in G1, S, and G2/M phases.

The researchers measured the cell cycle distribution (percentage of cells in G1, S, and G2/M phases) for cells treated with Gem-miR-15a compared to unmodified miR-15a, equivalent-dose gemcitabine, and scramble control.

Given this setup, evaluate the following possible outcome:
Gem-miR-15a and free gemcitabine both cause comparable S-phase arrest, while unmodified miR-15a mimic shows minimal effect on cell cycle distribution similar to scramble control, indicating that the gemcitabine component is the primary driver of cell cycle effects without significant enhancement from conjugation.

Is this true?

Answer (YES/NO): NO